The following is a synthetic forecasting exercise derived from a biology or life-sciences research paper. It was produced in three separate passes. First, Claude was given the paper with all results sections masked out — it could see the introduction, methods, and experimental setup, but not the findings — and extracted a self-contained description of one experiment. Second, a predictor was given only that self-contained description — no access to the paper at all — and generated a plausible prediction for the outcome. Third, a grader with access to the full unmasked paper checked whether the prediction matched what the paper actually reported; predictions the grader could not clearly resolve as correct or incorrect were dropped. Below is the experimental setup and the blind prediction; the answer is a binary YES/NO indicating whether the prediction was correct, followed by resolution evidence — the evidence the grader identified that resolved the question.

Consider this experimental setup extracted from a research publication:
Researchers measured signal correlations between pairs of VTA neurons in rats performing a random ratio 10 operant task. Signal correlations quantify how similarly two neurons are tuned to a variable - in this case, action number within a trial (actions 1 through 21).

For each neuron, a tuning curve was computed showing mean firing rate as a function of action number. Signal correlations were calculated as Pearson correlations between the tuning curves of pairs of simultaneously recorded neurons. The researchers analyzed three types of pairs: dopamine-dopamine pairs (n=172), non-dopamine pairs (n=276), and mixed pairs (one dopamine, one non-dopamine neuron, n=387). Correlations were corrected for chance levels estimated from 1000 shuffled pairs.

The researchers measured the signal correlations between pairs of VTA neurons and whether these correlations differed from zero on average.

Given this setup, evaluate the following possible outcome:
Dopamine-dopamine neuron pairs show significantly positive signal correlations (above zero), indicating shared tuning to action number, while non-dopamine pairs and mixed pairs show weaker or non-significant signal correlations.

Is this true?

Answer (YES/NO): NO